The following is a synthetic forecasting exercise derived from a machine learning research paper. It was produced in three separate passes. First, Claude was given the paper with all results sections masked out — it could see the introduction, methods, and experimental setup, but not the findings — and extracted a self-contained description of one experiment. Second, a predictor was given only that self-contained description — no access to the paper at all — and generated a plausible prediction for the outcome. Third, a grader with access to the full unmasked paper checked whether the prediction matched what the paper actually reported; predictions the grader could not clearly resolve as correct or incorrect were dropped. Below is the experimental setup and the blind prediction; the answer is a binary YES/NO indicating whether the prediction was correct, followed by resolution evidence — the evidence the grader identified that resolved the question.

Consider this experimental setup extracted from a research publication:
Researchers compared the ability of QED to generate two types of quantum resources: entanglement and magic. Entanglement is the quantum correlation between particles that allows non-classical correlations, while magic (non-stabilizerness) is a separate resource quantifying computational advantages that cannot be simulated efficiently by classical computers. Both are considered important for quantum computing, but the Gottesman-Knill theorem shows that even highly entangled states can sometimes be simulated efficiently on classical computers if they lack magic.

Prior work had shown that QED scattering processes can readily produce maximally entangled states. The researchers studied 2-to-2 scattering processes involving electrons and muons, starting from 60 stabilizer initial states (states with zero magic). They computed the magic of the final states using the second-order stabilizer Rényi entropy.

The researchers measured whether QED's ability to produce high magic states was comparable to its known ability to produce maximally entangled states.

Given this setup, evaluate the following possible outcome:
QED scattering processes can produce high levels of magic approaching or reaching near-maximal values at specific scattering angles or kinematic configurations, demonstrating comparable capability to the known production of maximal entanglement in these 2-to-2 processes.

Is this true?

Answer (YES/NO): NO